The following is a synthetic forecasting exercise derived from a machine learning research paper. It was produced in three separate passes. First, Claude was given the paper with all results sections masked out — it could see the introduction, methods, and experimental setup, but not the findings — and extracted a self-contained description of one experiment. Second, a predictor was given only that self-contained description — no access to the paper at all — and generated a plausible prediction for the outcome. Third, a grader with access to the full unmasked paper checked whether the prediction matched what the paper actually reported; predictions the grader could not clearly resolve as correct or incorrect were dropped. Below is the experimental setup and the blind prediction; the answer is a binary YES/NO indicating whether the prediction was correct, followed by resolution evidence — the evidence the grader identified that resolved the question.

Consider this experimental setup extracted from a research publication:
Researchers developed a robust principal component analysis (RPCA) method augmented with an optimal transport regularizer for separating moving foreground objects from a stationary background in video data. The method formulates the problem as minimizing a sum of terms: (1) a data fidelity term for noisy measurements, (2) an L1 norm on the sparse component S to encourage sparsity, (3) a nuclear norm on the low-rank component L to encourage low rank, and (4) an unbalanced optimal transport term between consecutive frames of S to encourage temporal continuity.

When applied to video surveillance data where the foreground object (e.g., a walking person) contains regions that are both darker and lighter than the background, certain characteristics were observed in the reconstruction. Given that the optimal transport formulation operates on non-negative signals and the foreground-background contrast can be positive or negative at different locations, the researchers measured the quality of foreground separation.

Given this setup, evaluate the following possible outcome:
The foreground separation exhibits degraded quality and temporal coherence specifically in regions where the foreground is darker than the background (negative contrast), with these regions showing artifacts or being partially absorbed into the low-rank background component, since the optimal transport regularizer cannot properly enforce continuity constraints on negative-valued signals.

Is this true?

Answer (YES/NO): NO